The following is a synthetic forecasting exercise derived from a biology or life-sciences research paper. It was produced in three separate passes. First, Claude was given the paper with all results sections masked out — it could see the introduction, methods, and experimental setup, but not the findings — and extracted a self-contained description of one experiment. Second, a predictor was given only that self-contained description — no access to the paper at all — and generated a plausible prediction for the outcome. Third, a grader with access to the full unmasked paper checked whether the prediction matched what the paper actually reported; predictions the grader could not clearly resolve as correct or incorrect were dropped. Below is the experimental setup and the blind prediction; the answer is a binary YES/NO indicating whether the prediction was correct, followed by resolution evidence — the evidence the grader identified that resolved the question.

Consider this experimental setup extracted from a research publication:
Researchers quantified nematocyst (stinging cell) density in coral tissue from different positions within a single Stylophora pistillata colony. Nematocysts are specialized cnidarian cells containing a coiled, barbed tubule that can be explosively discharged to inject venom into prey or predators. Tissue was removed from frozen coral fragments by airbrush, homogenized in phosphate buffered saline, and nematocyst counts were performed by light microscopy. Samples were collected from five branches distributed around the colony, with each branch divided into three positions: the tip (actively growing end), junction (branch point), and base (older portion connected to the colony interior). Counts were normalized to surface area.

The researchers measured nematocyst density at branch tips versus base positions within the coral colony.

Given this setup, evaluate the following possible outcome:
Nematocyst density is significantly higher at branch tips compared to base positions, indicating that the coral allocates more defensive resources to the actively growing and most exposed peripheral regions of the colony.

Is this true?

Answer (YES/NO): NO